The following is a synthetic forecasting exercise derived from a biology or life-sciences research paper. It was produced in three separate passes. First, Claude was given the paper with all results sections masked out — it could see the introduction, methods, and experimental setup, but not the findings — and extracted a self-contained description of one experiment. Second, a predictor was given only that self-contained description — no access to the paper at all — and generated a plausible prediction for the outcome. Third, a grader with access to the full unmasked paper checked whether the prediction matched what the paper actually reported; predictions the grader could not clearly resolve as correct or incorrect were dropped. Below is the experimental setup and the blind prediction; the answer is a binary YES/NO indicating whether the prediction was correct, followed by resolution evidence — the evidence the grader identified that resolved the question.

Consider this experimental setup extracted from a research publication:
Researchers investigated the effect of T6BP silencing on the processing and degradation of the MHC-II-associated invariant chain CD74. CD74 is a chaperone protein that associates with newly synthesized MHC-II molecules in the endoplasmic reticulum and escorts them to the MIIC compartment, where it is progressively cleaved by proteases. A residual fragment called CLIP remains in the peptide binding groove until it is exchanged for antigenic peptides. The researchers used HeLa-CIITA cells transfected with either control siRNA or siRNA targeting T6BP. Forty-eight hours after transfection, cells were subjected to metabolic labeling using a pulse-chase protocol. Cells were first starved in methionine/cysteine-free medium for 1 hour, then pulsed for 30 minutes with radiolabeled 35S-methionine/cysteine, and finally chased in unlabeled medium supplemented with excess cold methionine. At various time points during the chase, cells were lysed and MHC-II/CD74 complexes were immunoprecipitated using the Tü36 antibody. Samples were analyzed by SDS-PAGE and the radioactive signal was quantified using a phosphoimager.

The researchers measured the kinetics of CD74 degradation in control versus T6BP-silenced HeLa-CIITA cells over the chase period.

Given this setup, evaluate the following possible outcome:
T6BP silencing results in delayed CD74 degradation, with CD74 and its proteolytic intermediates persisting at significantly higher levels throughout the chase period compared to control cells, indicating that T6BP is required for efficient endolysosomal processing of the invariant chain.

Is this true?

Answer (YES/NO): NO